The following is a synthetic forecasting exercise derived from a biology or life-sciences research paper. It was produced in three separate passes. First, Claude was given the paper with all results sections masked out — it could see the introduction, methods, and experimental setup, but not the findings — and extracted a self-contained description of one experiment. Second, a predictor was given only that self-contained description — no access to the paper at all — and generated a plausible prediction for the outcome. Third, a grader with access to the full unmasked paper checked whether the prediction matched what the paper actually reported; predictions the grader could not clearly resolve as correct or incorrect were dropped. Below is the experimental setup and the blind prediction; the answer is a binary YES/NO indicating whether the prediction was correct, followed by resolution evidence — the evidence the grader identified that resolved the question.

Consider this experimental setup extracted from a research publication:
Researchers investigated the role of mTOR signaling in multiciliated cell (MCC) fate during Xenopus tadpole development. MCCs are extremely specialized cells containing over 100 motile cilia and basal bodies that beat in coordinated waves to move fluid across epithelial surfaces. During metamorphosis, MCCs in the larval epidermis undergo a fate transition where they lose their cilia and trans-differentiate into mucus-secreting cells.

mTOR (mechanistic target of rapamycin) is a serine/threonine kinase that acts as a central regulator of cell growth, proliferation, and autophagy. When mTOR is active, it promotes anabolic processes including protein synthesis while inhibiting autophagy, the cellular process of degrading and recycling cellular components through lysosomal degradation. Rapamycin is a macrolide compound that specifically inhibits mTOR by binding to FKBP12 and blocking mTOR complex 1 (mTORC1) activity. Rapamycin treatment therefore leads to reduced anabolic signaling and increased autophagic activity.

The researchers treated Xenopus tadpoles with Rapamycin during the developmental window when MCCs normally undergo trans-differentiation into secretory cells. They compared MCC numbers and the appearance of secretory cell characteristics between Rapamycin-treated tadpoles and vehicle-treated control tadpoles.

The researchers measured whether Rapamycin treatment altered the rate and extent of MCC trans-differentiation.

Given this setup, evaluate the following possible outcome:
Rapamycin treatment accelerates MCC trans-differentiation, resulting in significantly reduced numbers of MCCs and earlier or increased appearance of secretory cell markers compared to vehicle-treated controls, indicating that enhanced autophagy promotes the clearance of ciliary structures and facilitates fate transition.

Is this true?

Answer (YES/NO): NO